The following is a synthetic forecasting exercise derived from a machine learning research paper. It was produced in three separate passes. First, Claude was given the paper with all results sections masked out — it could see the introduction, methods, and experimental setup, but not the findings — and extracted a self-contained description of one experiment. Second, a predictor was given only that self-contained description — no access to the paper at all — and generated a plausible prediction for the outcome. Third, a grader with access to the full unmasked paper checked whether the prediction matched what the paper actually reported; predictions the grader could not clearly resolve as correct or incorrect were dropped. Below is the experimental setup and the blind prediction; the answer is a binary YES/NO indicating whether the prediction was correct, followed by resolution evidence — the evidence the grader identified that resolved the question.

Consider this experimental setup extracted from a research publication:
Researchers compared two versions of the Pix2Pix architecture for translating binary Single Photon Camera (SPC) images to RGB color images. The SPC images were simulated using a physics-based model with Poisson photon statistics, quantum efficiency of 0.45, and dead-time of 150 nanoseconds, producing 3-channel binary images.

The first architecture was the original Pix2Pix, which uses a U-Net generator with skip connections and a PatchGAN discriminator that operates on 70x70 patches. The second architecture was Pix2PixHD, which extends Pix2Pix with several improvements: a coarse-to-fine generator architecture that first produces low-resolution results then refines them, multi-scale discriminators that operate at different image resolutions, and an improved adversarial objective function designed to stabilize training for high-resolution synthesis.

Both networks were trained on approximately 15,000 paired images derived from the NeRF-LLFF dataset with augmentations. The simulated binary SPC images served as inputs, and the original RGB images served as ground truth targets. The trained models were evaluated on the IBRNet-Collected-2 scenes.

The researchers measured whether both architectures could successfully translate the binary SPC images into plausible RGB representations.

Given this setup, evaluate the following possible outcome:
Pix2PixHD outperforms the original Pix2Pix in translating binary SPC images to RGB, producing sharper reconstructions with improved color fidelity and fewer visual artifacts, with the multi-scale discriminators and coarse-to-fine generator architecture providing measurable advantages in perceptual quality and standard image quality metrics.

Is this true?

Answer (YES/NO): YES